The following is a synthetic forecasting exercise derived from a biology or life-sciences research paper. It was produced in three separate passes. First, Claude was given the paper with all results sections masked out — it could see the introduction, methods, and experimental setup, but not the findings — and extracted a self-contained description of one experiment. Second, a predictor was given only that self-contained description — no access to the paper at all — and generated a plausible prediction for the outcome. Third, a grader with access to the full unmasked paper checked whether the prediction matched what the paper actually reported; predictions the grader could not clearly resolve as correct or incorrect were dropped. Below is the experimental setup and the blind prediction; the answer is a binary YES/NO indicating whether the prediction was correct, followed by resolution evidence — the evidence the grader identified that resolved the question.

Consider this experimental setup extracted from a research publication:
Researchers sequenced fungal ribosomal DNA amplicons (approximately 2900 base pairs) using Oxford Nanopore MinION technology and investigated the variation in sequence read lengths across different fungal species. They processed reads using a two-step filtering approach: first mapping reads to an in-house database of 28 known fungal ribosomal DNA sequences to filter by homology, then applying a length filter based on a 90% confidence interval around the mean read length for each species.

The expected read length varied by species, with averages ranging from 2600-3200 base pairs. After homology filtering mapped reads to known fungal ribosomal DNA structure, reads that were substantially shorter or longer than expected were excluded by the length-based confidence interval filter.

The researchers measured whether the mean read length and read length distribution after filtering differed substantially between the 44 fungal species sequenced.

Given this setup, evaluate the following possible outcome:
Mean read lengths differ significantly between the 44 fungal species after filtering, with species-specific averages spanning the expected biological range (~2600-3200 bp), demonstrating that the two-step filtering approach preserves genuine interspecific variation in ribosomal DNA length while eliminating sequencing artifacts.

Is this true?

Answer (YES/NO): YES